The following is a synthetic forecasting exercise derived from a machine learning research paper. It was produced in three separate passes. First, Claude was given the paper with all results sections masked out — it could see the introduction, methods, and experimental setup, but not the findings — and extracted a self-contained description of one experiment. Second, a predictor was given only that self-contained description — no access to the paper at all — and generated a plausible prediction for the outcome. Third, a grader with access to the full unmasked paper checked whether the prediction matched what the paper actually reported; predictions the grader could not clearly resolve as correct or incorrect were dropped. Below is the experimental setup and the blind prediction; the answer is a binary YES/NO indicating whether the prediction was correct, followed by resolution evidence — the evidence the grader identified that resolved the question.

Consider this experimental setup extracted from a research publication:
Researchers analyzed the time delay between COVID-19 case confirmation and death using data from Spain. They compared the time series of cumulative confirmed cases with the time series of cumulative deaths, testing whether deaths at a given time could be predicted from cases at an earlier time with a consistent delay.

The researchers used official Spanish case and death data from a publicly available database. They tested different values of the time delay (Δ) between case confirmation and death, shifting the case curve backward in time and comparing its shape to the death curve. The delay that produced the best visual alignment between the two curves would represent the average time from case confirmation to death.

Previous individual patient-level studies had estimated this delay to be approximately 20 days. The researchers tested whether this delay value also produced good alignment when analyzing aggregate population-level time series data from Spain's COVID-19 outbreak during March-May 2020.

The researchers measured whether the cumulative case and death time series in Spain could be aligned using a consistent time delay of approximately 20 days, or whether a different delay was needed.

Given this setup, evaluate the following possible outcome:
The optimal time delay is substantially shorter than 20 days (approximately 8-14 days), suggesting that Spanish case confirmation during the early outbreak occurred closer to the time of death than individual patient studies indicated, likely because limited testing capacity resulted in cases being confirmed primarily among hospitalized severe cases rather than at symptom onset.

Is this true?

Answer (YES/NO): NO